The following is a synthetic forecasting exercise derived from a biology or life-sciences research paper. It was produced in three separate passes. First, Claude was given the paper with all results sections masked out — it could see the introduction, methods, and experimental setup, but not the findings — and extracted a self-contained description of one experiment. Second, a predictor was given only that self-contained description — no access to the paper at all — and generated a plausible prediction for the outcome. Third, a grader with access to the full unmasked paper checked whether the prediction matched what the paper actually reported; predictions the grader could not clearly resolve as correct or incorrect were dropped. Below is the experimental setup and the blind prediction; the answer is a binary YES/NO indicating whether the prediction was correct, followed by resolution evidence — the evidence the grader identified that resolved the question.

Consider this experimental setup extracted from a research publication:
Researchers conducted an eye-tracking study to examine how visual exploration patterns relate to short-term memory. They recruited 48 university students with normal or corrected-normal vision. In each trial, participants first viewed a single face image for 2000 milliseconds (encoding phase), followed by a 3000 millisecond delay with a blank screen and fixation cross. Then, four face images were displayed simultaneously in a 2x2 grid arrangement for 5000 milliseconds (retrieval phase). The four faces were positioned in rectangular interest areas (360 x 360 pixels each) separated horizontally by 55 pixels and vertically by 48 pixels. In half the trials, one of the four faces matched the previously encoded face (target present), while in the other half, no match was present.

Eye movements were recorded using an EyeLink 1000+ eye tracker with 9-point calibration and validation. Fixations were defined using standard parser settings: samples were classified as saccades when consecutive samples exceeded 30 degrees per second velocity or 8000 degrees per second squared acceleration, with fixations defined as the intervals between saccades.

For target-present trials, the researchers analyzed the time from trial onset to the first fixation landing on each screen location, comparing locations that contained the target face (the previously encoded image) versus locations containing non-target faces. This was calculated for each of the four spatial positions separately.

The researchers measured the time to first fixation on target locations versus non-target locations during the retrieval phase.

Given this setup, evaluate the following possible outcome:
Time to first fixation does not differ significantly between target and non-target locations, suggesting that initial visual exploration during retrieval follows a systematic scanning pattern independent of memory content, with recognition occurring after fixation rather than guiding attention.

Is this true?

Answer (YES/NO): NO